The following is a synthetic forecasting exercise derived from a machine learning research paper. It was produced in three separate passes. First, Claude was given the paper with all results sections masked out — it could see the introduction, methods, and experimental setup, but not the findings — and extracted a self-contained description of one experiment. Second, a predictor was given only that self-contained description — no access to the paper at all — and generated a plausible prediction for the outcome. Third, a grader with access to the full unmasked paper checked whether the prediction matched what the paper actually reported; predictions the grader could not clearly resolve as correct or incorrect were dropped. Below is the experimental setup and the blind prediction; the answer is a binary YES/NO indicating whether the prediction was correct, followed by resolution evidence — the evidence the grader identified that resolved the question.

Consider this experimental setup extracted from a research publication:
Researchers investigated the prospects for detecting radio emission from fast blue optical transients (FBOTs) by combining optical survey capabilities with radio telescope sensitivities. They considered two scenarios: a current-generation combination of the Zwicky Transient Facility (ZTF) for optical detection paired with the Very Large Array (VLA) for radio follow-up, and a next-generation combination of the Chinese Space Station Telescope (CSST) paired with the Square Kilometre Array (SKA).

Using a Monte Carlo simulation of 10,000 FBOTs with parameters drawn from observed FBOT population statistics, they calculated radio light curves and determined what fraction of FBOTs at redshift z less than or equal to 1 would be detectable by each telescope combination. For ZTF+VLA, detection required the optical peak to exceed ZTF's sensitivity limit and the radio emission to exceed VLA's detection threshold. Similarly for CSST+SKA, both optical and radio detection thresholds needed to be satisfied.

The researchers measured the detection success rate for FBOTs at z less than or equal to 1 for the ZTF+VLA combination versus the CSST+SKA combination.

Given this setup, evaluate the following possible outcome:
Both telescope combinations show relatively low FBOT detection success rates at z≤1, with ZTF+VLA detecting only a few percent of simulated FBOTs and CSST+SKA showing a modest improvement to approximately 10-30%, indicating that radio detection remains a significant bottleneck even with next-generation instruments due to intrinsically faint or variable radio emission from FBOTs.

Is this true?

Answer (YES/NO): NO